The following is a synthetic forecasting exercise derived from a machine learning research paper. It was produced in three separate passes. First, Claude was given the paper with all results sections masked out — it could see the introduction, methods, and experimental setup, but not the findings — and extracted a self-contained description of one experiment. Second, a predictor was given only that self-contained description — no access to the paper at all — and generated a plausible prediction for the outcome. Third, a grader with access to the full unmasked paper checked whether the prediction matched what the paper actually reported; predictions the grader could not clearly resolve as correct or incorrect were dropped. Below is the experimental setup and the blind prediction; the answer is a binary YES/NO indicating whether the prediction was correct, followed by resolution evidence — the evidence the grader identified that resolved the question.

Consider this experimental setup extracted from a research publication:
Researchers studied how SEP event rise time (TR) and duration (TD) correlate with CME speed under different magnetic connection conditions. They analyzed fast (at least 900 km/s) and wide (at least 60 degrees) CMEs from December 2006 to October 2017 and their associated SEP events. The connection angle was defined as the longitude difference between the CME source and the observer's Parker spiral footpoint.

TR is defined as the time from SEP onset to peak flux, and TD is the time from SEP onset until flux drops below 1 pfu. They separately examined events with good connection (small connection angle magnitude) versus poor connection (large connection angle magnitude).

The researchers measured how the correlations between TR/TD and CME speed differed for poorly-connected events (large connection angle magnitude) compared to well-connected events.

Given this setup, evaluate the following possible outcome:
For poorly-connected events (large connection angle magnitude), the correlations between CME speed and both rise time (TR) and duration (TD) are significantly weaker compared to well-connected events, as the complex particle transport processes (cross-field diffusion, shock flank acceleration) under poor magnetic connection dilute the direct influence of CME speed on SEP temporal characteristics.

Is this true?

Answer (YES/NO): NO